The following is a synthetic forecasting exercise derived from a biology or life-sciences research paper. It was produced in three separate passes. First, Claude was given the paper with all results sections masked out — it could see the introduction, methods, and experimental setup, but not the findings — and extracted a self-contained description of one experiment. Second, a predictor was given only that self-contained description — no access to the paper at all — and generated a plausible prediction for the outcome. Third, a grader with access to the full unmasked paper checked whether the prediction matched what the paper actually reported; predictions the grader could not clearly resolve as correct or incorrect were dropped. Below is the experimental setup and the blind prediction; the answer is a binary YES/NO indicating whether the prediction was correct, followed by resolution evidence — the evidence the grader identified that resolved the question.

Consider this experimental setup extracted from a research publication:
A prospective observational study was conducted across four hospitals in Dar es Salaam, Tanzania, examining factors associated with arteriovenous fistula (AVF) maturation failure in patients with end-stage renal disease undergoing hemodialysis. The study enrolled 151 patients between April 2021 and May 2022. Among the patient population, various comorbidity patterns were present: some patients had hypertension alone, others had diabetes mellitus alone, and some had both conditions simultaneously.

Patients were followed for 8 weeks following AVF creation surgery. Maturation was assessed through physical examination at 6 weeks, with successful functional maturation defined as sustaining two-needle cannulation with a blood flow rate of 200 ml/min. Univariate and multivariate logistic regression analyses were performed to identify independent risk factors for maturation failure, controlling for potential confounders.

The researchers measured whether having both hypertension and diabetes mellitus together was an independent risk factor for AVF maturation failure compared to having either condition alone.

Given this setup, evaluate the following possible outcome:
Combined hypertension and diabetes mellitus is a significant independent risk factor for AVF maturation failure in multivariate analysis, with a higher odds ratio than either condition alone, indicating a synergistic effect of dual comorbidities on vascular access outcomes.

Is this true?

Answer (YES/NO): YES